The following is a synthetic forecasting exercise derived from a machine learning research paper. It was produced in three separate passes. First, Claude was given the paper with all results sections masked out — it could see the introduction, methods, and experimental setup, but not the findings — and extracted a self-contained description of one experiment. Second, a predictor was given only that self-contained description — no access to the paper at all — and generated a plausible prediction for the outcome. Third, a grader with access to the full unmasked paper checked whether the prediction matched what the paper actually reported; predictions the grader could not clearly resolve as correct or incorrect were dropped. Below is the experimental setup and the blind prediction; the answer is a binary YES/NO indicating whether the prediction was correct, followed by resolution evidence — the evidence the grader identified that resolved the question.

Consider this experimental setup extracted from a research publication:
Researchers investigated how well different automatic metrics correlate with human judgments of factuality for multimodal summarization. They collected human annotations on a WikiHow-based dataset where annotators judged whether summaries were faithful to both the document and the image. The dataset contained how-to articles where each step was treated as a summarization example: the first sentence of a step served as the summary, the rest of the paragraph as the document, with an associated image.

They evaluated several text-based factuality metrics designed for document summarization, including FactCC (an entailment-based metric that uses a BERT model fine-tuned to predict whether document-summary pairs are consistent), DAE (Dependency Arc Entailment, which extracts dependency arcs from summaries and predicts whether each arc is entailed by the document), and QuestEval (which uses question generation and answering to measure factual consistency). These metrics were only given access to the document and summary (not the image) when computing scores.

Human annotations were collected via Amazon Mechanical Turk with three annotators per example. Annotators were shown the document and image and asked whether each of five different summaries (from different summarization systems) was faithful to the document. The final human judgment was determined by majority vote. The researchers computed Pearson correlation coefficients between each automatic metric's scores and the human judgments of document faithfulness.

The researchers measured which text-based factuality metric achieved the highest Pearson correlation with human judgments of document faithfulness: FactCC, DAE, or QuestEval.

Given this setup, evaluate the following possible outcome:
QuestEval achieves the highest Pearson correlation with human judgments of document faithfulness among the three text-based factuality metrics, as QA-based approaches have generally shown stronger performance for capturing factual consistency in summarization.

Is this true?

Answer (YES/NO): NO